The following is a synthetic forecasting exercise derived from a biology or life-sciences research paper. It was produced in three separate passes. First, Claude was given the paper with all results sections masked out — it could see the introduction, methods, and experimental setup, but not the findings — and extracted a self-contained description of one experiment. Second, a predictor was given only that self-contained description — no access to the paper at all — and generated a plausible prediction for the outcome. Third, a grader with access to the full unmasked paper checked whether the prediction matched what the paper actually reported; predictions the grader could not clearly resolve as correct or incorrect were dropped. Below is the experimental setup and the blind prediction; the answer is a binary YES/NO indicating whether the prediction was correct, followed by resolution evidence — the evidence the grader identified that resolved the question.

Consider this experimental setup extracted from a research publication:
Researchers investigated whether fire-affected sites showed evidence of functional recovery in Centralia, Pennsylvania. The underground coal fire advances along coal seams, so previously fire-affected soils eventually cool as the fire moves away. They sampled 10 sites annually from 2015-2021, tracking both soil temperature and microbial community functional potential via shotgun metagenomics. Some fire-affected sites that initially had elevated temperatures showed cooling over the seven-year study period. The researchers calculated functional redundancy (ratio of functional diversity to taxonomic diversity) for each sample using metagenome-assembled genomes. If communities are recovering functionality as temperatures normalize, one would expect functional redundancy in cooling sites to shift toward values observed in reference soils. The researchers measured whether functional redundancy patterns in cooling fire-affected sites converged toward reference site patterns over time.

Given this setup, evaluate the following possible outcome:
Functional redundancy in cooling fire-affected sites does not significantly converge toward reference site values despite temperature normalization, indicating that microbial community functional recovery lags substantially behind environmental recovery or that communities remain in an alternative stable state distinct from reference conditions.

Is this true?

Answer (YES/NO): NO